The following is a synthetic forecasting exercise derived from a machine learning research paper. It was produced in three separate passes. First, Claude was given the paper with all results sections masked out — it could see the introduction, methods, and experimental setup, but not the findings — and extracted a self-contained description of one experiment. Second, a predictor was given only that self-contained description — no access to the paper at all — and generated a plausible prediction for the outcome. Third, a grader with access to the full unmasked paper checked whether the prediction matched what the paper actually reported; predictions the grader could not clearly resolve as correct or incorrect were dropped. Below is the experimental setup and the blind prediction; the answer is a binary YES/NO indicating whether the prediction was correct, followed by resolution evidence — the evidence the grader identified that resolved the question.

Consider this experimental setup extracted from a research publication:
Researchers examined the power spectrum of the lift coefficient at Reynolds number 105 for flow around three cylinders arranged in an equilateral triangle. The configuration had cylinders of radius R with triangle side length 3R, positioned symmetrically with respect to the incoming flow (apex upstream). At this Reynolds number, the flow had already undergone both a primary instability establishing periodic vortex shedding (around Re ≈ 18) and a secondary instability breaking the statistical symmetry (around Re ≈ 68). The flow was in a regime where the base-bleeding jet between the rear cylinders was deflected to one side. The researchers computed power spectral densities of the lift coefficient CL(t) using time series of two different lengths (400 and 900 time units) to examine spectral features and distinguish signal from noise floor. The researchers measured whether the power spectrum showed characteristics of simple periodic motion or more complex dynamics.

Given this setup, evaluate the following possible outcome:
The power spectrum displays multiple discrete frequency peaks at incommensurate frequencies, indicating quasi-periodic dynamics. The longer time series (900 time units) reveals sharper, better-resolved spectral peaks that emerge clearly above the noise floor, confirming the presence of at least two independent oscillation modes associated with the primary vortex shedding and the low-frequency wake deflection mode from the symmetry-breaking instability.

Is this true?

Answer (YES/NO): YES